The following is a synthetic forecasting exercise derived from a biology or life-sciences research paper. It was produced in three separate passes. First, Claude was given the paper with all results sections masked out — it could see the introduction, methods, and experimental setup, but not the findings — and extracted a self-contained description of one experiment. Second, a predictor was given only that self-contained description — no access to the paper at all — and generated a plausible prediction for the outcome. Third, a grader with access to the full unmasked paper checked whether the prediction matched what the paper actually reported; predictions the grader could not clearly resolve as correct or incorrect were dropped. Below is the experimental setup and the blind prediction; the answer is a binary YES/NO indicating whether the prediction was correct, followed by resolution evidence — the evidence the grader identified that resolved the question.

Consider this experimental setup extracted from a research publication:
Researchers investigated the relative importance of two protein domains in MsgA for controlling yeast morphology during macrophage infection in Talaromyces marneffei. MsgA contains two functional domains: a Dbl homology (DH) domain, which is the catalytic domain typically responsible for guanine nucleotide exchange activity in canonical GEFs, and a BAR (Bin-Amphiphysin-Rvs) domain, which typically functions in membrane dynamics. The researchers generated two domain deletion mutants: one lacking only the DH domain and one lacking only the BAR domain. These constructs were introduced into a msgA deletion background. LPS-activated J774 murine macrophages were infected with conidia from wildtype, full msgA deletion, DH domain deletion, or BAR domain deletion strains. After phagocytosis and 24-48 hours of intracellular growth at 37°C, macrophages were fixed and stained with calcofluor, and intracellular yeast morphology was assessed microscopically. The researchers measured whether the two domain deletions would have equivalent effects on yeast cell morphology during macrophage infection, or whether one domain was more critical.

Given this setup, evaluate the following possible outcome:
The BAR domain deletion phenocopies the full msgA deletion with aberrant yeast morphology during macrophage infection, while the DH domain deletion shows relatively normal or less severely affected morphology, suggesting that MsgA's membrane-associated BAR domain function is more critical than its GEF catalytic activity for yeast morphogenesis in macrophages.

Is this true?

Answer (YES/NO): YES